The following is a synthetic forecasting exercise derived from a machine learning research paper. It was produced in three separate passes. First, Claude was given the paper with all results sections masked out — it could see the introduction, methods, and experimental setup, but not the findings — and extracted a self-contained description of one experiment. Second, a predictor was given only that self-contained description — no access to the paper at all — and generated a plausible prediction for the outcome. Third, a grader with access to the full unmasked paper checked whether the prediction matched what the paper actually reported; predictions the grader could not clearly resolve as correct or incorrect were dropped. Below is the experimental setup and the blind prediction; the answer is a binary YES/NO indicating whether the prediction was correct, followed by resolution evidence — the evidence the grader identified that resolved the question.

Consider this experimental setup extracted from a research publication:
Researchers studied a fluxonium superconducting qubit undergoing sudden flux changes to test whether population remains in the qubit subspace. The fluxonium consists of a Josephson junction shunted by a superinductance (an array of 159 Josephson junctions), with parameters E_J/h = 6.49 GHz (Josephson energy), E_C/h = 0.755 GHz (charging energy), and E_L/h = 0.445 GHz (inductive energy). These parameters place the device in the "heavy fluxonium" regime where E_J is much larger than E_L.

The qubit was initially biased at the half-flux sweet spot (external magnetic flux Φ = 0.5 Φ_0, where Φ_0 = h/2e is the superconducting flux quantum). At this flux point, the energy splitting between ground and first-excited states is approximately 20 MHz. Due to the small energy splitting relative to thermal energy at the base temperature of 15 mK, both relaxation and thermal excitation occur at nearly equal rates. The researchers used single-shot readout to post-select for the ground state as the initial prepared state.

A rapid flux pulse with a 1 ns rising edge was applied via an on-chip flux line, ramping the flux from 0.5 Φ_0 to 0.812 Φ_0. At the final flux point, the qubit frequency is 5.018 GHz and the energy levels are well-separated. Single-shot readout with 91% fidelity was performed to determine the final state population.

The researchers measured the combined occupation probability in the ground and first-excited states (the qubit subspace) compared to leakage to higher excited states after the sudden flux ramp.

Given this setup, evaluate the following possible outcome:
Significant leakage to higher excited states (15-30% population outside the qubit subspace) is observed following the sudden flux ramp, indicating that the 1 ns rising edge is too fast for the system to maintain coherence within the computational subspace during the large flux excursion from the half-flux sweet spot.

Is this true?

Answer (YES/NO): NO